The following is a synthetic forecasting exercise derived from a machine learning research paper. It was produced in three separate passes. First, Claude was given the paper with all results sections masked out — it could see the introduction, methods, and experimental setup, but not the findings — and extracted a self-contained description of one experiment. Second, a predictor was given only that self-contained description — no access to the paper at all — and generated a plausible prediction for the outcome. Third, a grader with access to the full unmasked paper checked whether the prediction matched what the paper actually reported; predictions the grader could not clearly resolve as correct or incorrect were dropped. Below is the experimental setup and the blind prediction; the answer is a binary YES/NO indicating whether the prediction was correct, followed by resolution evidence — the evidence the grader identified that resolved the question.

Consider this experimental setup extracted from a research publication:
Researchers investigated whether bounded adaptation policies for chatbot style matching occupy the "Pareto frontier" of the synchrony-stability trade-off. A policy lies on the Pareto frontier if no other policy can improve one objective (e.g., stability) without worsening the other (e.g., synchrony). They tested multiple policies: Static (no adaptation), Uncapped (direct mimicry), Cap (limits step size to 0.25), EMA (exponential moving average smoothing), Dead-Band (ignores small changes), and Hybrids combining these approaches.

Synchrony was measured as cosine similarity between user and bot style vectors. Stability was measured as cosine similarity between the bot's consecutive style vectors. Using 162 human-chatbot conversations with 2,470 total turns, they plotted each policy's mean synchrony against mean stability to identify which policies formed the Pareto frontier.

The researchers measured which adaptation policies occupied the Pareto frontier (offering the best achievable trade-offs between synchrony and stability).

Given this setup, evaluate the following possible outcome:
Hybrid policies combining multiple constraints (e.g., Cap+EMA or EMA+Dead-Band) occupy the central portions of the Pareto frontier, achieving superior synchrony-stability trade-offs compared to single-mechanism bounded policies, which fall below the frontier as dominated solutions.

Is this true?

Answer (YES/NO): NO